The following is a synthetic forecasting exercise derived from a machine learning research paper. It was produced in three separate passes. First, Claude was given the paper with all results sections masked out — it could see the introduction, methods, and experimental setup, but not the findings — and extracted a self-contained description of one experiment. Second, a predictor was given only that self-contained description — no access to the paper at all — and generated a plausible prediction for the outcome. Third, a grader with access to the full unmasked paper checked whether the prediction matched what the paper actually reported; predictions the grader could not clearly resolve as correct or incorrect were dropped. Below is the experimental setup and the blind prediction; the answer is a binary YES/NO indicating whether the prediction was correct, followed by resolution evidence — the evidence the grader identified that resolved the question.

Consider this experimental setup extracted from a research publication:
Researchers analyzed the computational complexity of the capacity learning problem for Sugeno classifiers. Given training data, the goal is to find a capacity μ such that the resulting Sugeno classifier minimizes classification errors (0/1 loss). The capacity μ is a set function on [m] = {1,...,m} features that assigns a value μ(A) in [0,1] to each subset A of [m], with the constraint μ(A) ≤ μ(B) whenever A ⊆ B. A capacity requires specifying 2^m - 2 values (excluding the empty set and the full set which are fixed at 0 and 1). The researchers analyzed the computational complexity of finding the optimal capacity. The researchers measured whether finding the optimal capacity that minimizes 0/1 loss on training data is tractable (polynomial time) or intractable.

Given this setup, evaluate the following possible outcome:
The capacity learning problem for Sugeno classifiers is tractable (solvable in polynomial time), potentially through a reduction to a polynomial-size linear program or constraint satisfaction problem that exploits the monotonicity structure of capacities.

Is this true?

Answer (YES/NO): NO